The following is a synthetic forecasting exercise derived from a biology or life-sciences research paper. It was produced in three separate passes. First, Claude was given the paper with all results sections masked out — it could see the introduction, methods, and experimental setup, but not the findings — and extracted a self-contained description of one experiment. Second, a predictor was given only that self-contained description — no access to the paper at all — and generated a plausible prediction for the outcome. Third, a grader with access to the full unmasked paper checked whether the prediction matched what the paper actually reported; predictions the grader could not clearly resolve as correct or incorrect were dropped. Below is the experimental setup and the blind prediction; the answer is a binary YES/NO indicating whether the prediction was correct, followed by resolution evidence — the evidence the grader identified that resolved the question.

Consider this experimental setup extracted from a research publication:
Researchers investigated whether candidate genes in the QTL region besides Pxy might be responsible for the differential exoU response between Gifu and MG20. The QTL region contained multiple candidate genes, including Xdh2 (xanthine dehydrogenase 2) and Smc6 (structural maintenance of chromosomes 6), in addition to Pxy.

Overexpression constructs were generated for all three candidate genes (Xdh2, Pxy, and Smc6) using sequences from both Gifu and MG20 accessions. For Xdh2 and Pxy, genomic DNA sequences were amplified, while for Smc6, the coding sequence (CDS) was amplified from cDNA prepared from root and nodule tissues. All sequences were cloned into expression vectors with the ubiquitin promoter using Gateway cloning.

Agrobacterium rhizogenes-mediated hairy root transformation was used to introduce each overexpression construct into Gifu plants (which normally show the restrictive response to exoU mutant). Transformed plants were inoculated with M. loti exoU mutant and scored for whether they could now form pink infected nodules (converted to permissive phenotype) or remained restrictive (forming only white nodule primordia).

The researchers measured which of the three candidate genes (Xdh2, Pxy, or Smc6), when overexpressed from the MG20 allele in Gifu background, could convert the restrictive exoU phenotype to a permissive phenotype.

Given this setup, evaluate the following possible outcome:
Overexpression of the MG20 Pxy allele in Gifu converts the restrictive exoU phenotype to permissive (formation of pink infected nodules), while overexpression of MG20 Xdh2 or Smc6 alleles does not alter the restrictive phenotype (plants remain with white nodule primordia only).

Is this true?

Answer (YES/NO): NO